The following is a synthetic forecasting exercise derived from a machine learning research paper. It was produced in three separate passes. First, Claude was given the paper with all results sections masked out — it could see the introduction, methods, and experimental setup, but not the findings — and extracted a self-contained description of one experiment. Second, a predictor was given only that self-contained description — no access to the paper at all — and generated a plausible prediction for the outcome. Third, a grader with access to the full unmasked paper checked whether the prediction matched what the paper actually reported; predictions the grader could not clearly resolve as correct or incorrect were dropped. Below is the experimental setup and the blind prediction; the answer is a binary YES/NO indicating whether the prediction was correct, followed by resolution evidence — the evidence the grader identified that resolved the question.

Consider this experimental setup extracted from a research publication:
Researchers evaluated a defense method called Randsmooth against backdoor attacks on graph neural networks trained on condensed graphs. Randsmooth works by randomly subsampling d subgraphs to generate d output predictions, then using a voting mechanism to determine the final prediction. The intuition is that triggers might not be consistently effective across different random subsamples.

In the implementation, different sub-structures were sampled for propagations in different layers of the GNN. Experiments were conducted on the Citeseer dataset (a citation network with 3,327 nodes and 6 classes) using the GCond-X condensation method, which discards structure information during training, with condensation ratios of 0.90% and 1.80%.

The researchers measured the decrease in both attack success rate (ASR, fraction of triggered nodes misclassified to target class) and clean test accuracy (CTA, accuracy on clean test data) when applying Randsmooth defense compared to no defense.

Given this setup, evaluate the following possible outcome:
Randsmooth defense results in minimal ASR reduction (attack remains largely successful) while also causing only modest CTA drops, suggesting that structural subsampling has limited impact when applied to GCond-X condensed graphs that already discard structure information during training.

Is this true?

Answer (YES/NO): NO